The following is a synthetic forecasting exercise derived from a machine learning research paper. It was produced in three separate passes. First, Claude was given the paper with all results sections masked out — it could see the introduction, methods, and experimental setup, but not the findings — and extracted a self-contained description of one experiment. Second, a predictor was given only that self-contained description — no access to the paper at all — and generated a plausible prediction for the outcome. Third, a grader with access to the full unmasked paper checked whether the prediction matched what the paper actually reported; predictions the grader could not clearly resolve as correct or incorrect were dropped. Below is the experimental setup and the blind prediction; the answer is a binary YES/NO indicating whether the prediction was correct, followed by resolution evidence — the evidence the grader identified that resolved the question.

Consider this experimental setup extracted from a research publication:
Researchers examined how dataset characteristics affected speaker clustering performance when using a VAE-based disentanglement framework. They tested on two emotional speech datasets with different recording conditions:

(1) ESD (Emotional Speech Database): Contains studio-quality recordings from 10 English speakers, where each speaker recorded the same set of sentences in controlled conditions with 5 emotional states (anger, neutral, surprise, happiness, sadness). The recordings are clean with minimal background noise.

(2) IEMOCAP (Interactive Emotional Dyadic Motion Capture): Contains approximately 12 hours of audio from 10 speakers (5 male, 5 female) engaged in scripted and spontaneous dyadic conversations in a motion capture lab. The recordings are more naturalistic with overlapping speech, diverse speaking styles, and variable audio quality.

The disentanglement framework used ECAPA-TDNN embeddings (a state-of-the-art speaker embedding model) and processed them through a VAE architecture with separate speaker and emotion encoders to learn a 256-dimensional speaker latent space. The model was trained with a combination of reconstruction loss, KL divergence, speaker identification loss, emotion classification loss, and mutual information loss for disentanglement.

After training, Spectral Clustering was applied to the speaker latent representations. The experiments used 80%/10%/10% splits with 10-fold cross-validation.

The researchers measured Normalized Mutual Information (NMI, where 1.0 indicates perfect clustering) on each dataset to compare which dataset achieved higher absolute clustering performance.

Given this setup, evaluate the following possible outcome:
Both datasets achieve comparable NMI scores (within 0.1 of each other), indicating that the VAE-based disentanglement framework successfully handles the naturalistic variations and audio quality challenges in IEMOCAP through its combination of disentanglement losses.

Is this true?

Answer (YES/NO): NO